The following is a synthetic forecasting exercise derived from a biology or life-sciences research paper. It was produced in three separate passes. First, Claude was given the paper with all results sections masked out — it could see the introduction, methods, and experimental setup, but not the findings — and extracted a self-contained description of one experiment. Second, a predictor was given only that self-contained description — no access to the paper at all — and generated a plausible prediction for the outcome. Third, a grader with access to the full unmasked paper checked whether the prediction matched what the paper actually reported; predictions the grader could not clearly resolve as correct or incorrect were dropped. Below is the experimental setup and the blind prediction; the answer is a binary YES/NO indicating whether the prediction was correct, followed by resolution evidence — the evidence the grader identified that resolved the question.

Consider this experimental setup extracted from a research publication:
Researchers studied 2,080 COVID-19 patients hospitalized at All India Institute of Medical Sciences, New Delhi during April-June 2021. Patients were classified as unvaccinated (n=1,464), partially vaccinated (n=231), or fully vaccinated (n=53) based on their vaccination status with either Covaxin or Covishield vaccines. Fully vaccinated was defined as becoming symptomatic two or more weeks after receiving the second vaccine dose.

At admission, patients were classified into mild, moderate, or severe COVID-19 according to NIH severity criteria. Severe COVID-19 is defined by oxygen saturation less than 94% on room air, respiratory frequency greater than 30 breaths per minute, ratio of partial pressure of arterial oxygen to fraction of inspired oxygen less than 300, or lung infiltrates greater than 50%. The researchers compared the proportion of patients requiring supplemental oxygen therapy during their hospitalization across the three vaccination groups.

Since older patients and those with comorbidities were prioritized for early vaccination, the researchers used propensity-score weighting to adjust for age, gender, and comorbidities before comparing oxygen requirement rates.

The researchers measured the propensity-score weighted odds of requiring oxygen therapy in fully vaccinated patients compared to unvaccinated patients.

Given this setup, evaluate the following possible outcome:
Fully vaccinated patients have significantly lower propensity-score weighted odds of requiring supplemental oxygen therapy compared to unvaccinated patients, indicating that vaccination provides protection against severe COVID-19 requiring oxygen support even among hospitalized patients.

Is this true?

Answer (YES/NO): YES